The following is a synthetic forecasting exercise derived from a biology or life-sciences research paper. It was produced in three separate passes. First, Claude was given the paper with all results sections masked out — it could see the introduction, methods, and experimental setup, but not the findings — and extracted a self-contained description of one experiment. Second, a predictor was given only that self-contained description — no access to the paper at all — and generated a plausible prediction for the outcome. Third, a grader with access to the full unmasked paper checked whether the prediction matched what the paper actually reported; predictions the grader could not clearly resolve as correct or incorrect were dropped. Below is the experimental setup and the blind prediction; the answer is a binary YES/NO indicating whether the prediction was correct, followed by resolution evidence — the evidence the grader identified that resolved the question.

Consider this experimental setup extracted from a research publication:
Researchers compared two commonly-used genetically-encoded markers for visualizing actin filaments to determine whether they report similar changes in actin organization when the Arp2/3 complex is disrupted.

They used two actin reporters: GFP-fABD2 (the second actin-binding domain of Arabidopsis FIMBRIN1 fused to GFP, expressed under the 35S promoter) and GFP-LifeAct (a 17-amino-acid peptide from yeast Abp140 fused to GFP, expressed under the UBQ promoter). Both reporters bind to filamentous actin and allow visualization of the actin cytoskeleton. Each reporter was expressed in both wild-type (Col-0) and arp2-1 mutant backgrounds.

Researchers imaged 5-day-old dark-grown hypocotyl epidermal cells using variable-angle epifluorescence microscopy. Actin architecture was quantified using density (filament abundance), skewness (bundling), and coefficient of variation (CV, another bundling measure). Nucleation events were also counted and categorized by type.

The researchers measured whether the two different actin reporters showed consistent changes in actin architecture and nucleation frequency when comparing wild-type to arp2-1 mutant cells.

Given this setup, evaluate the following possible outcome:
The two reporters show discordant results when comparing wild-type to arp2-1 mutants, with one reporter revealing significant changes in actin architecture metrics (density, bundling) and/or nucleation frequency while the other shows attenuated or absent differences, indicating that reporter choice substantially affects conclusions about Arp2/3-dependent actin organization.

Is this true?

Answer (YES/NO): NO